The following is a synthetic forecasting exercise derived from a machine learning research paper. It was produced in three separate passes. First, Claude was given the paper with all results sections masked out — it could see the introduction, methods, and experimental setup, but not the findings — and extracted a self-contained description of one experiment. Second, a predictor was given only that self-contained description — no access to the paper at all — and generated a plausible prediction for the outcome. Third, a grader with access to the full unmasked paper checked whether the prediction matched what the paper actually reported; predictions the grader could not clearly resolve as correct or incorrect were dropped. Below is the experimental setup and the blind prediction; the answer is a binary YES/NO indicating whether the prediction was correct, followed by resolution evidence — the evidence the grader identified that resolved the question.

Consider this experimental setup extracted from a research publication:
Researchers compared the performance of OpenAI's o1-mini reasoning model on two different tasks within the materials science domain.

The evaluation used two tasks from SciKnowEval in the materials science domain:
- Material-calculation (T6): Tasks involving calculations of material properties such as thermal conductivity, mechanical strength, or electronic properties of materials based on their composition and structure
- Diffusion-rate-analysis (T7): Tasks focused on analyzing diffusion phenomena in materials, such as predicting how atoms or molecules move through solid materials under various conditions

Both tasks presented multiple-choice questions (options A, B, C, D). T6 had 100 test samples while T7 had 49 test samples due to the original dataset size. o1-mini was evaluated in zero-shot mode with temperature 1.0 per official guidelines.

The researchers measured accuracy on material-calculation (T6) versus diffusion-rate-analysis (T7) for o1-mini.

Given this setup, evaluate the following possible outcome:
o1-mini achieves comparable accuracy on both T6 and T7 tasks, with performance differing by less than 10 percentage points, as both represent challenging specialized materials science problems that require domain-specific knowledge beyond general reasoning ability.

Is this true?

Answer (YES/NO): NO